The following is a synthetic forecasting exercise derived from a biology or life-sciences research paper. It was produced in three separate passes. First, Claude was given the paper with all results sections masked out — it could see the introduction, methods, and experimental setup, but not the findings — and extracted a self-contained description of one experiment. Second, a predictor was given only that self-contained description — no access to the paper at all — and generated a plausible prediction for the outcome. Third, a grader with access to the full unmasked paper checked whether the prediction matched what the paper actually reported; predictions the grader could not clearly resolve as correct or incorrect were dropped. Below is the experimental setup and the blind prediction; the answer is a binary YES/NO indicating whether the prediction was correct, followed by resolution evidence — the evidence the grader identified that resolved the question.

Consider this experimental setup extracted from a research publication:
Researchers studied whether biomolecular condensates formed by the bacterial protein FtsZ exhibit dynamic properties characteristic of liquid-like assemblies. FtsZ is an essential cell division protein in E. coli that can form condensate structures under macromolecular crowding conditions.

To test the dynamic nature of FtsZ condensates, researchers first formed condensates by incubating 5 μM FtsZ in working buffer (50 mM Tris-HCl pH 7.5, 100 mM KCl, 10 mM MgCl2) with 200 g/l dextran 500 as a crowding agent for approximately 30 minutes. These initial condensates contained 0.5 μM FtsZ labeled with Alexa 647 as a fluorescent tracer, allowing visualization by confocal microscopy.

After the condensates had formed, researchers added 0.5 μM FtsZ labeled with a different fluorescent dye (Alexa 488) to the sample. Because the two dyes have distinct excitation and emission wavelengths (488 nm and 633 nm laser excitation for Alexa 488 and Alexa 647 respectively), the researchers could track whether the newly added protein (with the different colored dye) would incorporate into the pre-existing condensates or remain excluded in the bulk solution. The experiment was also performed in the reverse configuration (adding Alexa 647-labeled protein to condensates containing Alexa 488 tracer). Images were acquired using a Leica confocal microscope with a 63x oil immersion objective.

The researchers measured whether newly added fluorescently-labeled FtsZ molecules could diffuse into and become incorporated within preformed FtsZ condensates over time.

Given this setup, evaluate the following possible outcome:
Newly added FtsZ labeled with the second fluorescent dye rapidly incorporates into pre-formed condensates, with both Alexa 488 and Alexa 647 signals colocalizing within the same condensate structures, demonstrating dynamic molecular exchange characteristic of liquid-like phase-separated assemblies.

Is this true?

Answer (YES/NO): YES